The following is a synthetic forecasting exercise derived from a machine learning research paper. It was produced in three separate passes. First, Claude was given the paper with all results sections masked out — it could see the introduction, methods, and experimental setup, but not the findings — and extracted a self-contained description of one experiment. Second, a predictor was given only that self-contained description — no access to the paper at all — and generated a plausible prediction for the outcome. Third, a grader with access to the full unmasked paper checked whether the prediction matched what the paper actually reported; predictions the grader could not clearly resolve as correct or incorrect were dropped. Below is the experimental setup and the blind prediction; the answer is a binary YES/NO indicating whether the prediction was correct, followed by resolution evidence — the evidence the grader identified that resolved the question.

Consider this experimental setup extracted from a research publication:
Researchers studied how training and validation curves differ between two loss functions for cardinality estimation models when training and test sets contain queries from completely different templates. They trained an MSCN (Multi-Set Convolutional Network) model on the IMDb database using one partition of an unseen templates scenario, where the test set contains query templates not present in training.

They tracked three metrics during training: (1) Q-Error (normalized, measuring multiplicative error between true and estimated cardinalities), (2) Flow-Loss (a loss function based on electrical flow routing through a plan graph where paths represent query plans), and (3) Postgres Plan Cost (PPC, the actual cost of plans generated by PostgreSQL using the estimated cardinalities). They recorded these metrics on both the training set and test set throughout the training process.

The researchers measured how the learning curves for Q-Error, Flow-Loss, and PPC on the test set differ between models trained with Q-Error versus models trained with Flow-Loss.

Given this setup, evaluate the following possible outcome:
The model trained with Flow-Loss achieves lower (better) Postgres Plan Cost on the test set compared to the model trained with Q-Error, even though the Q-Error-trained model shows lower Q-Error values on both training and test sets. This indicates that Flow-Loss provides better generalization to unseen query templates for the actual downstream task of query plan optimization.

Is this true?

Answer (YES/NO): YES